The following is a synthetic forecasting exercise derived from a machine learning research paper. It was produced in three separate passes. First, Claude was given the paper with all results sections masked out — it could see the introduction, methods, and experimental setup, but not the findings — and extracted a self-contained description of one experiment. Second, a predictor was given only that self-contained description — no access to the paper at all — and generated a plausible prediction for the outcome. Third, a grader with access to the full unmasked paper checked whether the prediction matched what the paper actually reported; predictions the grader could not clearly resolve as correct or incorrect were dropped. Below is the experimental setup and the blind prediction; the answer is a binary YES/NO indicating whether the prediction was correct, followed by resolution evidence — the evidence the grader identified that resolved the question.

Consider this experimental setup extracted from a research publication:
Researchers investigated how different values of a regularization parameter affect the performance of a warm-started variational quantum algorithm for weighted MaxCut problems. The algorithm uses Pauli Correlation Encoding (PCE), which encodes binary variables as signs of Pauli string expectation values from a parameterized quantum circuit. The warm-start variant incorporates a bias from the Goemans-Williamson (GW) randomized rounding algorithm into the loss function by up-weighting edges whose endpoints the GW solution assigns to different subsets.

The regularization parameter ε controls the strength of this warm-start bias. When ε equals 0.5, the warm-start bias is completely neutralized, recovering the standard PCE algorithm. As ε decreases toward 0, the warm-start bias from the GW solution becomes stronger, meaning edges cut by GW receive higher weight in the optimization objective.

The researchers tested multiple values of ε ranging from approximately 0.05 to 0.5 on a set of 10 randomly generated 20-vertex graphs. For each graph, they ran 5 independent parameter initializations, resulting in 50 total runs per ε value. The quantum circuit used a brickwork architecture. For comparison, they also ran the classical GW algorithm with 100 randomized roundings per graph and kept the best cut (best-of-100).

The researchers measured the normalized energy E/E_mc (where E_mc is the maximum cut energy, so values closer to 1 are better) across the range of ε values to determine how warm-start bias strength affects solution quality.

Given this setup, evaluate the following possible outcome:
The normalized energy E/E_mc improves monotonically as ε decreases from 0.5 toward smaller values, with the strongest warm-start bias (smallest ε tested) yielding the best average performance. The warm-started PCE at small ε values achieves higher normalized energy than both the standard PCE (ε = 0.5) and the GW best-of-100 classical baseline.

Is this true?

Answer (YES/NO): NO